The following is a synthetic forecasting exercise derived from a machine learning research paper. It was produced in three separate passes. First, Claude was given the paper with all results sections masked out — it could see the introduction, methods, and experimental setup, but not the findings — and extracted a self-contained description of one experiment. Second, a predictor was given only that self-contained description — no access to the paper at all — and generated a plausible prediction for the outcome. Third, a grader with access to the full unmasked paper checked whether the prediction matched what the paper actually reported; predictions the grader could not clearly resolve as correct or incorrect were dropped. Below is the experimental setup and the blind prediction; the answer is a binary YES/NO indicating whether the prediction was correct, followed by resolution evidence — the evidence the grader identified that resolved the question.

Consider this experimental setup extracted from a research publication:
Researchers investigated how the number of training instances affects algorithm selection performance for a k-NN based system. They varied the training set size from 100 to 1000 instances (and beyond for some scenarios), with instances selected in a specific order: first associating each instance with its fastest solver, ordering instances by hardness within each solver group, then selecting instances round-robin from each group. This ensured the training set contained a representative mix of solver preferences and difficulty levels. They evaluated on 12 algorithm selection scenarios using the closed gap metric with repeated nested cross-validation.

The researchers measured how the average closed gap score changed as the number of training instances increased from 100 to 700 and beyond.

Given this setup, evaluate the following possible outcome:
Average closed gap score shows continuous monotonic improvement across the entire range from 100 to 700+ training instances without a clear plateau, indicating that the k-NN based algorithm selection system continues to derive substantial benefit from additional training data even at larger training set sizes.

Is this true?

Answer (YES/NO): NO